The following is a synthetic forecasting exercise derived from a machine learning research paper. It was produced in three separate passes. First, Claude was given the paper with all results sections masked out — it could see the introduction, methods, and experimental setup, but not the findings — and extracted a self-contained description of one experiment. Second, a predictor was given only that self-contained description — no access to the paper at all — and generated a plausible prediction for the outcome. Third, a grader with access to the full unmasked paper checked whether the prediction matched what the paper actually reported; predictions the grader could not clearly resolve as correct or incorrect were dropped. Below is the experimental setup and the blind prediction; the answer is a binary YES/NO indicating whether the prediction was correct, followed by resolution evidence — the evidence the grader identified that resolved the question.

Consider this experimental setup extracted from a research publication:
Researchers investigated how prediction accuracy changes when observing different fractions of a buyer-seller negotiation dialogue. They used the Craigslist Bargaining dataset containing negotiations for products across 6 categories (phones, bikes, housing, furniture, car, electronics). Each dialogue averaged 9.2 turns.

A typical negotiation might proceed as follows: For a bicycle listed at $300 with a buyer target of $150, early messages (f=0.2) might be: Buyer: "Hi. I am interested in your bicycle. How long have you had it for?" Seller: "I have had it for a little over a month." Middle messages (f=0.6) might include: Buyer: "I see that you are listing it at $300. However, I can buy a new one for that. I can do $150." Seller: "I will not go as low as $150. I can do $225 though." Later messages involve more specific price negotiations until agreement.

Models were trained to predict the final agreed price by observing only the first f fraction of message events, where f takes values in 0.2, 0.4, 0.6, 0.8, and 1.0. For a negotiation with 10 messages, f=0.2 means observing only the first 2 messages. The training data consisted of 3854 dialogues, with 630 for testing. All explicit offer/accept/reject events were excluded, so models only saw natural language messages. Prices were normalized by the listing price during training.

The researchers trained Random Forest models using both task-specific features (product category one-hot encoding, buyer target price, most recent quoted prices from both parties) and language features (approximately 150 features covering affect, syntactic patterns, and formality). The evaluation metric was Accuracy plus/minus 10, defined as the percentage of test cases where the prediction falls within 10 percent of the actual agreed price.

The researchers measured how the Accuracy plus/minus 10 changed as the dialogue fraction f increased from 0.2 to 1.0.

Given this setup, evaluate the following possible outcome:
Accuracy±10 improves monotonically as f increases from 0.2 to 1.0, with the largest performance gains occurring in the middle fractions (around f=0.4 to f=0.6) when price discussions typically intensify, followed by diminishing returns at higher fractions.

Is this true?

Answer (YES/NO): NO